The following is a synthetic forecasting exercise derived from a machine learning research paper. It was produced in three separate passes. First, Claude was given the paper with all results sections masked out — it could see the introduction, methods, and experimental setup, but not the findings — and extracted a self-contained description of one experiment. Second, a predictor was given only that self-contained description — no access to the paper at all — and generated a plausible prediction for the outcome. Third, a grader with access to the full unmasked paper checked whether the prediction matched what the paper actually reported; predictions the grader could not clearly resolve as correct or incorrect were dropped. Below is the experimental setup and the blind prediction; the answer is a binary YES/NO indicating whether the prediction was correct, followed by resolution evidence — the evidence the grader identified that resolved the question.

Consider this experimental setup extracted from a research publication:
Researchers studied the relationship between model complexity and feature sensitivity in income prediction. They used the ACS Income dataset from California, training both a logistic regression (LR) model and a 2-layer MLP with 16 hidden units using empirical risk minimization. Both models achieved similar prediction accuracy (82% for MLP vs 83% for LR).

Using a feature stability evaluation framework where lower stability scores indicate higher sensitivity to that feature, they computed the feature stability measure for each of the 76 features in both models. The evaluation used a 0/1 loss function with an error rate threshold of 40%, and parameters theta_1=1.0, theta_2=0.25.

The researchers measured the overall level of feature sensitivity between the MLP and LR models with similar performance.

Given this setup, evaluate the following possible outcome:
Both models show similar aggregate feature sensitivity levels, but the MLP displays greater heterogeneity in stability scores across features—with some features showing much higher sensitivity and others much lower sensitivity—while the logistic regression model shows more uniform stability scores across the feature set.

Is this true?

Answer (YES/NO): NO